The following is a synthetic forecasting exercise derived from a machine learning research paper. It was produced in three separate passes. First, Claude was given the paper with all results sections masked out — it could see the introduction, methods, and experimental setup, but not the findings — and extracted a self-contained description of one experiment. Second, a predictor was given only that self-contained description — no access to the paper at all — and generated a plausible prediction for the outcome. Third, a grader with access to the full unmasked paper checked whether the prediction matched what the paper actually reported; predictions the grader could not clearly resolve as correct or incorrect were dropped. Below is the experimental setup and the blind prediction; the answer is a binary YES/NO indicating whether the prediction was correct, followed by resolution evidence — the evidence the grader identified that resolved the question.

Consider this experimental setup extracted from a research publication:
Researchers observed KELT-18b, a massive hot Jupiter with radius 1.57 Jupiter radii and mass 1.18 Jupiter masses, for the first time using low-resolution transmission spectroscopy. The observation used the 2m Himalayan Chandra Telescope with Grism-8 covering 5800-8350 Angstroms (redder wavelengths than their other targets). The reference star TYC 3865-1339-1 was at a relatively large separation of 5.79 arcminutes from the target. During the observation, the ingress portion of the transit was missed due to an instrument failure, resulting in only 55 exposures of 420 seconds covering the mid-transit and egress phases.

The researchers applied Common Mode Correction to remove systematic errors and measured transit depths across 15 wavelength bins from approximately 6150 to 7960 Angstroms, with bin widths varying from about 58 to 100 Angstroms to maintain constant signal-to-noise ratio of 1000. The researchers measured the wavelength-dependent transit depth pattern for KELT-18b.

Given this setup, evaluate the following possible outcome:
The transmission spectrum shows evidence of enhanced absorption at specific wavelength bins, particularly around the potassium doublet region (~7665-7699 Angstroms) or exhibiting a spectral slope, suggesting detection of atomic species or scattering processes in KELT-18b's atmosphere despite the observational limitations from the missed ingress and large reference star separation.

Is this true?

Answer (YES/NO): NO